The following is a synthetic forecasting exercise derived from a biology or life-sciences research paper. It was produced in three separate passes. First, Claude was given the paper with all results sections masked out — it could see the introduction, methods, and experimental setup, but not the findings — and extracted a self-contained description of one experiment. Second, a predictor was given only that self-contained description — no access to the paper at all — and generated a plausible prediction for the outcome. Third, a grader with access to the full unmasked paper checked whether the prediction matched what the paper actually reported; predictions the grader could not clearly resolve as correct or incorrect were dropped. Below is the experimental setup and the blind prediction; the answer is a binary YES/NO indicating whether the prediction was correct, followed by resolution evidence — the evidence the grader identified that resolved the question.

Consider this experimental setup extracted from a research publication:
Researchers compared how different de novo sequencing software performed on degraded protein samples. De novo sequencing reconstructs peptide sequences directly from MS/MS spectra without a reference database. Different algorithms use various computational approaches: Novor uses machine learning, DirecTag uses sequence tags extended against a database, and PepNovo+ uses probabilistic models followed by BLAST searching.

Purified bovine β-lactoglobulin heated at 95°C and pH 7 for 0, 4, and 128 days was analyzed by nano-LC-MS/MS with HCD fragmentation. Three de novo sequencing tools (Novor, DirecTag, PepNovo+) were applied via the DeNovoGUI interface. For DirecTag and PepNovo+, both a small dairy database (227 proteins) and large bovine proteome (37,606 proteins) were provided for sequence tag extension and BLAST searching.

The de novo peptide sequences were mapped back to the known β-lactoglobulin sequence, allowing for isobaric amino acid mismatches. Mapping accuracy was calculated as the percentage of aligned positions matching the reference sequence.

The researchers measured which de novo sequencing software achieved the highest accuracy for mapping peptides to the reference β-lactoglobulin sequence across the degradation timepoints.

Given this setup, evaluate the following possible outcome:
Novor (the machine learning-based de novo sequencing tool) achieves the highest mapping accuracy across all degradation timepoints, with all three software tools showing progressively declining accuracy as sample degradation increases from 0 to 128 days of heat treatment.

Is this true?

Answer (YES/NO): NO